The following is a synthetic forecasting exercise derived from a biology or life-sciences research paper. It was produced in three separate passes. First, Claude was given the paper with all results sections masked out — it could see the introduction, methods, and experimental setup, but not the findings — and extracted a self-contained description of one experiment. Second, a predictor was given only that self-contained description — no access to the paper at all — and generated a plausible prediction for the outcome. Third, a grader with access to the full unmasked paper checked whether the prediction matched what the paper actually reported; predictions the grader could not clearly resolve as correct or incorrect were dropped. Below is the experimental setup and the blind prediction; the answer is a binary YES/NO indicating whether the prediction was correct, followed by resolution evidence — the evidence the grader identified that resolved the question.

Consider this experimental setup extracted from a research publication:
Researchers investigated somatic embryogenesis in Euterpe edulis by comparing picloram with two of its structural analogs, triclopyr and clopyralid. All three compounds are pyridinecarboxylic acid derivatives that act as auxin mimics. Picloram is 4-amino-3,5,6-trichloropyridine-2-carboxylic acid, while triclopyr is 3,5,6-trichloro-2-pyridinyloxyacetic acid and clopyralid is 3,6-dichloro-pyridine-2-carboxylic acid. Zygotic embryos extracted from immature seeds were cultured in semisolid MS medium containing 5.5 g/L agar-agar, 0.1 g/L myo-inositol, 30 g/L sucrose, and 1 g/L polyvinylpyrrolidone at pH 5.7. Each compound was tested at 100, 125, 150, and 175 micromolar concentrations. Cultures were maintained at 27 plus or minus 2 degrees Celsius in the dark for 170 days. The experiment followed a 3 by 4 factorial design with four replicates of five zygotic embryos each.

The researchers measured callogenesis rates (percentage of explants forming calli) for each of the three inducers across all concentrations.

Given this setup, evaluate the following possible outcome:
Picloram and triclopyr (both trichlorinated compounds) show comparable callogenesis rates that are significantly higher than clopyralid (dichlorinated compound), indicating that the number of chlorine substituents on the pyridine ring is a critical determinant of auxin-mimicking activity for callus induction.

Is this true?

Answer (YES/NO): NO